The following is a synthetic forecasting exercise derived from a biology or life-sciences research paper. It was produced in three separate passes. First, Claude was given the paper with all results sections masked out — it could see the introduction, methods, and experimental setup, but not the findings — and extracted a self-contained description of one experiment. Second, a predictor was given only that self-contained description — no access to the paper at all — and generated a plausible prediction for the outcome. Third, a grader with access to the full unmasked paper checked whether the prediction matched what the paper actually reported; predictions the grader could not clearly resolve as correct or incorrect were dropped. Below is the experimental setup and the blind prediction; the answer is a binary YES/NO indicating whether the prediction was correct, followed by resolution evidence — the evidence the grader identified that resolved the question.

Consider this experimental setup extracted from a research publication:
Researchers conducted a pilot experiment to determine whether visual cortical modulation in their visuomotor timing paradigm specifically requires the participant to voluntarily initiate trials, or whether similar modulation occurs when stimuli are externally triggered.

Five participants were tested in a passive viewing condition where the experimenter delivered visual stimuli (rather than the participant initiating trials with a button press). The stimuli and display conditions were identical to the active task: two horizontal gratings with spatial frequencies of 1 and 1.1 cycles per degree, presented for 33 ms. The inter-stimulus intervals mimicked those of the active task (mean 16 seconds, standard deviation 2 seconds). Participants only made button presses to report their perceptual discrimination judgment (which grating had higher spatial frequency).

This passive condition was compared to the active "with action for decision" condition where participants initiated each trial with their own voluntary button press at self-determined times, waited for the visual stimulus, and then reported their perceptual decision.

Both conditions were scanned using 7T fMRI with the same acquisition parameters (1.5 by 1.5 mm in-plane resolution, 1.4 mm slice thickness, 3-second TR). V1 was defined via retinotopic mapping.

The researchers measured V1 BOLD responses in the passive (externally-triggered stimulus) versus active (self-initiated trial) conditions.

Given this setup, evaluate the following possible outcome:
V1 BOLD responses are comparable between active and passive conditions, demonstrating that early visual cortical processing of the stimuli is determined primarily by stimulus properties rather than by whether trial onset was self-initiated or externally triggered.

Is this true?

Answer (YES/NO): NO